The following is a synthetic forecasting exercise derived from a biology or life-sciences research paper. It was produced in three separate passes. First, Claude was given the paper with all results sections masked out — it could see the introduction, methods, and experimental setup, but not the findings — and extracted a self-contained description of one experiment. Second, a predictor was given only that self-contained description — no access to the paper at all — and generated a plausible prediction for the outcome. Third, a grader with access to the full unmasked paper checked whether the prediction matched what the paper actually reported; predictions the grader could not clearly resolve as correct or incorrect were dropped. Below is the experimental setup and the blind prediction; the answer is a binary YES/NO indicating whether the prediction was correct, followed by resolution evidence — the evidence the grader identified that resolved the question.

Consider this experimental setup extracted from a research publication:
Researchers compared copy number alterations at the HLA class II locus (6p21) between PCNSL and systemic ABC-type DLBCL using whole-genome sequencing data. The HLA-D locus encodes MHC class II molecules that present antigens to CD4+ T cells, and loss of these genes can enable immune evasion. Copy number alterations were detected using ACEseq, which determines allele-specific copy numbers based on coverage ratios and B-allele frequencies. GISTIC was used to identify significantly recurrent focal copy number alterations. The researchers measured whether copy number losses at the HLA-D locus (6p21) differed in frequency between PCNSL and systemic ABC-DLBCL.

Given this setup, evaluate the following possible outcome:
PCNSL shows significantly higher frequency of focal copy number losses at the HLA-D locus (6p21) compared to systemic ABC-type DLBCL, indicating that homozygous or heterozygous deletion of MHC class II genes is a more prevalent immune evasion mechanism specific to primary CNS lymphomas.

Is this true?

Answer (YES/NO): YES